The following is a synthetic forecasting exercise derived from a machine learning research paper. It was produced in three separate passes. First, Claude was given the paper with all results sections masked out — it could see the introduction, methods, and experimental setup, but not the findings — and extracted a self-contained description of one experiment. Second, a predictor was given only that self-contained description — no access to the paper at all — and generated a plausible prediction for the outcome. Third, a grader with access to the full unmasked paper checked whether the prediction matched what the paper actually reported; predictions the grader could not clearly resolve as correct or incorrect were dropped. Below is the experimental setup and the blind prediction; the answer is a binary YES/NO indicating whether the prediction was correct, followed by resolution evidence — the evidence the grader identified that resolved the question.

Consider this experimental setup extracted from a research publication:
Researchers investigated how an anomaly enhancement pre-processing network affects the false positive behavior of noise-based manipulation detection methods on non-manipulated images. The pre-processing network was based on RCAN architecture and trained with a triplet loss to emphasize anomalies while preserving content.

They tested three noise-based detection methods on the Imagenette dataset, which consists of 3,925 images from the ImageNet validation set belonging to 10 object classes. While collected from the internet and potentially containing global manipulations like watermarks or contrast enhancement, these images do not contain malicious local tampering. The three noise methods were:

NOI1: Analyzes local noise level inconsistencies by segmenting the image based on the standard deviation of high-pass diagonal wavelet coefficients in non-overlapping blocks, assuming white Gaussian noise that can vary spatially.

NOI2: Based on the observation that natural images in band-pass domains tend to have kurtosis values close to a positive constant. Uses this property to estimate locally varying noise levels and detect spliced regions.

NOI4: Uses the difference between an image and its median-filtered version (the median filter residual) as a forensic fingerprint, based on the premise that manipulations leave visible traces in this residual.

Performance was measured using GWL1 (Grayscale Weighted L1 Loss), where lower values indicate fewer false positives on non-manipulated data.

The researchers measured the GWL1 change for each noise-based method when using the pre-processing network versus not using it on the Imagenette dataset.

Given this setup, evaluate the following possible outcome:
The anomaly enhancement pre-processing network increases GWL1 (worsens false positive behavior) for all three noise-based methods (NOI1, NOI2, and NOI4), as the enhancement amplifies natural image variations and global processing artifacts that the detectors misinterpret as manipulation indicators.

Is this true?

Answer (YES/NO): NO